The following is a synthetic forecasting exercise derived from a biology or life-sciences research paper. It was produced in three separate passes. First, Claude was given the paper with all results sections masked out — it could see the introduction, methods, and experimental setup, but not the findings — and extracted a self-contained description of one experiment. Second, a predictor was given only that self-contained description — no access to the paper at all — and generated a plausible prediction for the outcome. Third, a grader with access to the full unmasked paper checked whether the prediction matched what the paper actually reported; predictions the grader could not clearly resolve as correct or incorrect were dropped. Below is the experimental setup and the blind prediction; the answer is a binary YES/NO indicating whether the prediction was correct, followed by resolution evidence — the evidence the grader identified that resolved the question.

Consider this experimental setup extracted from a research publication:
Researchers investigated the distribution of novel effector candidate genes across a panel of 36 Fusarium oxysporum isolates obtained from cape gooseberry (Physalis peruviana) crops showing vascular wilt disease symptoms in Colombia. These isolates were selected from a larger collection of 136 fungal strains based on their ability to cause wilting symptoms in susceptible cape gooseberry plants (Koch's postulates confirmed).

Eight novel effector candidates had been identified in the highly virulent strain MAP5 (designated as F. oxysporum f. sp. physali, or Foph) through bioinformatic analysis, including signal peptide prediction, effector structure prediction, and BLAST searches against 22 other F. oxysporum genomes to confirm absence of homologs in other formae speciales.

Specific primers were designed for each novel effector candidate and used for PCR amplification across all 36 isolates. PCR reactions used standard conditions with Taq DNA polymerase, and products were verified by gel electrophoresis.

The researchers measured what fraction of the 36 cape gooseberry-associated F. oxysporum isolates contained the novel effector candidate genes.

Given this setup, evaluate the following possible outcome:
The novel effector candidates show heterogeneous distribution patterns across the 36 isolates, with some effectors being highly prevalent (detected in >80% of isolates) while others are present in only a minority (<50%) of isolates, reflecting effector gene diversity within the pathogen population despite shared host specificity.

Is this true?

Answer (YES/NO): NO